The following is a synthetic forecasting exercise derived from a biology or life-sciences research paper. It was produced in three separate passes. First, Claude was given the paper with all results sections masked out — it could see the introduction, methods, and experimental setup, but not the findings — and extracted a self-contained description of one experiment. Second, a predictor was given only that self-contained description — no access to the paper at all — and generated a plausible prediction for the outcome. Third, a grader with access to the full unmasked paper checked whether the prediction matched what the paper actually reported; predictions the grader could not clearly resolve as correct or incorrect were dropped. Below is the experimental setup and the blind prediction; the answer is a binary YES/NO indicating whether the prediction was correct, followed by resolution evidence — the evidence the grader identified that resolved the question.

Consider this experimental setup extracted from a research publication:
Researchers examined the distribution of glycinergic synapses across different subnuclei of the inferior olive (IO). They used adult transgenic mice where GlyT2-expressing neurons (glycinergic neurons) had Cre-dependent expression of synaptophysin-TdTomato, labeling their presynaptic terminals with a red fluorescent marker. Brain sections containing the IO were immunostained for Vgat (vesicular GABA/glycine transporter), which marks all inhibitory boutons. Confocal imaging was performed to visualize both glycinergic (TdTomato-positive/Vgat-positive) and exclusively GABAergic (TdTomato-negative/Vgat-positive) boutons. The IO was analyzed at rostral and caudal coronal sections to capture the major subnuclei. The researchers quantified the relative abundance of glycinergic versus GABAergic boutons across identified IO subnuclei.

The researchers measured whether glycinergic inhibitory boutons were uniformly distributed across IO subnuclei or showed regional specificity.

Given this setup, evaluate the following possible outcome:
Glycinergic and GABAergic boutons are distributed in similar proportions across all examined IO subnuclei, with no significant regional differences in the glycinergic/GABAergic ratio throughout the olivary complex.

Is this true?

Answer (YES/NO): NO